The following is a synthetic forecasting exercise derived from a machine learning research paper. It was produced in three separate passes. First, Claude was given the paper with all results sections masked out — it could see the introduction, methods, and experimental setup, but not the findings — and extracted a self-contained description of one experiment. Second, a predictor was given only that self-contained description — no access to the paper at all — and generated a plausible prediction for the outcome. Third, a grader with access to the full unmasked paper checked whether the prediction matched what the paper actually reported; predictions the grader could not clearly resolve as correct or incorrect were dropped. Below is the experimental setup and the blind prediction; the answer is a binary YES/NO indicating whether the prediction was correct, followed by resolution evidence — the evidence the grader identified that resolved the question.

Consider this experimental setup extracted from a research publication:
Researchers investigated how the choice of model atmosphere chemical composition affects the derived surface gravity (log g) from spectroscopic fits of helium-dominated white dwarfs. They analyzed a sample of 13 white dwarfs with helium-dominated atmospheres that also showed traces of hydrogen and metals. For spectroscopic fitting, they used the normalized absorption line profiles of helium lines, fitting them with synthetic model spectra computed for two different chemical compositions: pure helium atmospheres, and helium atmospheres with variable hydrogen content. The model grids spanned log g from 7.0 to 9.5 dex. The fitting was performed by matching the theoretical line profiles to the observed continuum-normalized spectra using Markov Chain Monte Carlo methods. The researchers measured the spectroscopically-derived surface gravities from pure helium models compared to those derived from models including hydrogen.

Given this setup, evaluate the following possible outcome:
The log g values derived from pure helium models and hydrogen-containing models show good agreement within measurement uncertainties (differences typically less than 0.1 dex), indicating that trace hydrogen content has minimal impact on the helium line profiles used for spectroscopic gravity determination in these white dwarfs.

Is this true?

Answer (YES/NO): YES